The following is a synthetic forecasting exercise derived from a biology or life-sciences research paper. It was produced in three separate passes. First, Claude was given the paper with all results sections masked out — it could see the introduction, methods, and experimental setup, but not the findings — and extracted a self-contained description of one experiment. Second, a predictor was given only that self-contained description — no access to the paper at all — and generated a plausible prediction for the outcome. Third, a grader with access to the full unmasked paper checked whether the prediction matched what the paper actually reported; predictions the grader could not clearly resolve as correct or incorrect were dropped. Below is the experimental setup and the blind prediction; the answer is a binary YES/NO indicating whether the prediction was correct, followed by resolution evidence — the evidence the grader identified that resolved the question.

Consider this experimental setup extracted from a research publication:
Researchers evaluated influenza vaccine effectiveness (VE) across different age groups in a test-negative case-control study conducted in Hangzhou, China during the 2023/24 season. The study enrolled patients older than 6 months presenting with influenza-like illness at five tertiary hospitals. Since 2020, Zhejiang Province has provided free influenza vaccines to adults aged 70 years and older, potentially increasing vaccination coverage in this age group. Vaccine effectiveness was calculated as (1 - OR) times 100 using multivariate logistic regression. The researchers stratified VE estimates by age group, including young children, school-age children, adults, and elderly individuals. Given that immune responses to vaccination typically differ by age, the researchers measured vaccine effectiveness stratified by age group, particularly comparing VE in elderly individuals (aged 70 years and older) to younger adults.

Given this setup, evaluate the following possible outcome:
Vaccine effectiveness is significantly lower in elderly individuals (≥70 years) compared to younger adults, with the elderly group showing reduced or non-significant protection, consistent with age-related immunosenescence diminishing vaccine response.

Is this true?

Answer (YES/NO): YES